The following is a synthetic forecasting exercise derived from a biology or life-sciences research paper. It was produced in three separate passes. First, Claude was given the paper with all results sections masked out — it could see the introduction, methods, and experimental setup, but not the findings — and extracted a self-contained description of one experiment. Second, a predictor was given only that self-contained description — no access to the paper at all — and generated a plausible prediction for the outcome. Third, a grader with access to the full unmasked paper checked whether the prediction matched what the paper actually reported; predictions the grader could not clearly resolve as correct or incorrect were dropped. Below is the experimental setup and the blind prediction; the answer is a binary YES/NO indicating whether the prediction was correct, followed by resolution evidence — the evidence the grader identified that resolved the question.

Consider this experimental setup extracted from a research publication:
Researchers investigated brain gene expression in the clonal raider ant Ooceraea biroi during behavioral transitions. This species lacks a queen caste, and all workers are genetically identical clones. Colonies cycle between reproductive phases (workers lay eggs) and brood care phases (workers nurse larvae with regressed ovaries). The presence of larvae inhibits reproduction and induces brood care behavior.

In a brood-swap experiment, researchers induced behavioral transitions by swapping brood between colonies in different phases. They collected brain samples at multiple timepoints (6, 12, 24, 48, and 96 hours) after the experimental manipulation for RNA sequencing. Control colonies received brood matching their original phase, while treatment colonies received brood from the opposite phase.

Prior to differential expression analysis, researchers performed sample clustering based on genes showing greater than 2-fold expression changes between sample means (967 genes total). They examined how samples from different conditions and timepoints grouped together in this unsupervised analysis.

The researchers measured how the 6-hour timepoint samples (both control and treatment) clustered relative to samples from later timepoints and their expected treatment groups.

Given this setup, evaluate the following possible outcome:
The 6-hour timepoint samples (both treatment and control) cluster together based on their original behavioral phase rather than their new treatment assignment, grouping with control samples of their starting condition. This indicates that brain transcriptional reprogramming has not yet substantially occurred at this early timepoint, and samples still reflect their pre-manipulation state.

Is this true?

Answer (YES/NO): NO